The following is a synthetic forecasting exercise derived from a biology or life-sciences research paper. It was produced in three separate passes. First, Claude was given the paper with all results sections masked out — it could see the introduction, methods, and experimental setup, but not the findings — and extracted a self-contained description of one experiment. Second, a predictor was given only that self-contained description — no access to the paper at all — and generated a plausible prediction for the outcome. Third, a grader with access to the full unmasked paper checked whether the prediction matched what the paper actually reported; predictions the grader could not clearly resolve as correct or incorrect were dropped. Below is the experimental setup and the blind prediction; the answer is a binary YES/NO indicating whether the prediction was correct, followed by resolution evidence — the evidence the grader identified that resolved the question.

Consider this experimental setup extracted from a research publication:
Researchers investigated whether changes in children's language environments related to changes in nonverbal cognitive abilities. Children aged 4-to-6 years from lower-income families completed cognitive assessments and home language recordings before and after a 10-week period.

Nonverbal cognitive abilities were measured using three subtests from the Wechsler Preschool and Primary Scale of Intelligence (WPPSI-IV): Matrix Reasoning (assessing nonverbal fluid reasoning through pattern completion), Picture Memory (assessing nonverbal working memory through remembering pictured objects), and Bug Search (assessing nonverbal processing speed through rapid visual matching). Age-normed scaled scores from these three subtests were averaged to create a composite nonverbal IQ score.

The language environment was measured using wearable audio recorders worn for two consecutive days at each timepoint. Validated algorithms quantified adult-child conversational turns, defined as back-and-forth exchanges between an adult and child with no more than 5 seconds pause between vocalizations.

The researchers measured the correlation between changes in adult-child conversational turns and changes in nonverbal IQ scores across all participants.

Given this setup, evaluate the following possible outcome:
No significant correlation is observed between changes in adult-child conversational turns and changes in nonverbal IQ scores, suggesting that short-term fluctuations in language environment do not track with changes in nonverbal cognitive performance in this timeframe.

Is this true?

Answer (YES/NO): NO